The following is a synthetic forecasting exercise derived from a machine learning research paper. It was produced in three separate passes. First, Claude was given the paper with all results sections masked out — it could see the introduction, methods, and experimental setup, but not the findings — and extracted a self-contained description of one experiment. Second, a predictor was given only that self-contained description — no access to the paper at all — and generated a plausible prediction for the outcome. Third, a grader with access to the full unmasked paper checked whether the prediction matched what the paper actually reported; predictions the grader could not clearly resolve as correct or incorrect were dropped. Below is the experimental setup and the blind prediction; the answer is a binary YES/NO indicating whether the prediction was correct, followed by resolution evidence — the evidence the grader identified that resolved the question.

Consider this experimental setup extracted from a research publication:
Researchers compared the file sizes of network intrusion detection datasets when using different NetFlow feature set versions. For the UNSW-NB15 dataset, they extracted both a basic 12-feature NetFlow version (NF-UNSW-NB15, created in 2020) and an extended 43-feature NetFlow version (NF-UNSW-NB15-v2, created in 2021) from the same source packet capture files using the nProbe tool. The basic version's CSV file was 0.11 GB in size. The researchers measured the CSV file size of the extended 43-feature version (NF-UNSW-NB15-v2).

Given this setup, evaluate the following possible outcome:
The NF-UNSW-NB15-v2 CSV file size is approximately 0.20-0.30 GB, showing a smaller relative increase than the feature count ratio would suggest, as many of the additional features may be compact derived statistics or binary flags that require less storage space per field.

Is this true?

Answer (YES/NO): NO